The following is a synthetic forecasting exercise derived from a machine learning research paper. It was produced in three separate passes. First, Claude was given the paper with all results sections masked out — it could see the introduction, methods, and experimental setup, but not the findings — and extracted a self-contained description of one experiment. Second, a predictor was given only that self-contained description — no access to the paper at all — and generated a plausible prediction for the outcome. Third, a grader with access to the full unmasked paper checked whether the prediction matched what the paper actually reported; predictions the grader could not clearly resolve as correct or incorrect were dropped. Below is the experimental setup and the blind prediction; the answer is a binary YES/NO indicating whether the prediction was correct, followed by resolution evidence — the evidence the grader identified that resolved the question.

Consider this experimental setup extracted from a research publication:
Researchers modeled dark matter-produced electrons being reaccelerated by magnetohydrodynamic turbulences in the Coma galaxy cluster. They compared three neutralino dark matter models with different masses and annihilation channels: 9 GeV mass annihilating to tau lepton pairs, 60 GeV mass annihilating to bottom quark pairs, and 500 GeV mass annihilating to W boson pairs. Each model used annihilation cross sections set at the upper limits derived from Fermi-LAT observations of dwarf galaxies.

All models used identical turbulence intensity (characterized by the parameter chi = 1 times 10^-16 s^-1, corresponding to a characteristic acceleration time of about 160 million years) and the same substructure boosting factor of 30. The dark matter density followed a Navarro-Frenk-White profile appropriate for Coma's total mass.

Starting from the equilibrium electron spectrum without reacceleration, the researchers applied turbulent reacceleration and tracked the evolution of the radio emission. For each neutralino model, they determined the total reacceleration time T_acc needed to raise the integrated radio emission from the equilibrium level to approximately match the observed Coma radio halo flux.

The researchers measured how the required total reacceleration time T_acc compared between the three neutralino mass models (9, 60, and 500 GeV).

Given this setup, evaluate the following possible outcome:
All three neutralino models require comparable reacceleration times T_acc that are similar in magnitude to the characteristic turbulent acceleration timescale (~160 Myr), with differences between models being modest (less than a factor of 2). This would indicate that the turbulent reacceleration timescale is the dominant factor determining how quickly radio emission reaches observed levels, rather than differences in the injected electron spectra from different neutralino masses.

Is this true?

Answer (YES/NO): NO